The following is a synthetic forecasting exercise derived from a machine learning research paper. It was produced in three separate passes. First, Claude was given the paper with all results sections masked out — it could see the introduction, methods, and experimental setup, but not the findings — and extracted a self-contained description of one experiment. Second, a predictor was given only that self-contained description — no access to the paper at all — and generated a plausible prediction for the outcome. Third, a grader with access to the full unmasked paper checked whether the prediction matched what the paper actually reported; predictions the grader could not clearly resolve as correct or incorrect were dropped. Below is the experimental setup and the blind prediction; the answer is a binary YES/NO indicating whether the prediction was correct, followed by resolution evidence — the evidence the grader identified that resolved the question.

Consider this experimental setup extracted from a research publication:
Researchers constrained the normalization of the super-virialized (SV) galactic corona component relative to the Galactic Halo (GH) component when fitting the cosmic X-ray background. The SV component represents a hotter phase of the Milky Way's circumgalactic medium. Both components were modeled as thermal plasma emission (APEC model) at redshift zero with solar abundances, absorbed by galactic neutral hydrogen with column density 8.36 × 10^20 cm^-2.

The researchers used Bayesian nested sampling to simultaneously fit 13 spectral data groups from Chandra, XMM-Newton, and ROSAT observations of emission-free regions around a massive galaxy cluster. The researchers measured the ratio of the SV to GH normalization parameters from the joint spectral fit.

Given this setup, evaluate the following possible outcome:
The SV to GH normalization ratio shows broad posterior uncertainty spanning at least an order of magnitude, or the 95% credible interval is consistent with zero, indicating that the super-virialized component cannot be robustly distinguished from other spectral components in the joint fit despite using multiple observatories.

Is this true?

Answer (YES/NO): NO